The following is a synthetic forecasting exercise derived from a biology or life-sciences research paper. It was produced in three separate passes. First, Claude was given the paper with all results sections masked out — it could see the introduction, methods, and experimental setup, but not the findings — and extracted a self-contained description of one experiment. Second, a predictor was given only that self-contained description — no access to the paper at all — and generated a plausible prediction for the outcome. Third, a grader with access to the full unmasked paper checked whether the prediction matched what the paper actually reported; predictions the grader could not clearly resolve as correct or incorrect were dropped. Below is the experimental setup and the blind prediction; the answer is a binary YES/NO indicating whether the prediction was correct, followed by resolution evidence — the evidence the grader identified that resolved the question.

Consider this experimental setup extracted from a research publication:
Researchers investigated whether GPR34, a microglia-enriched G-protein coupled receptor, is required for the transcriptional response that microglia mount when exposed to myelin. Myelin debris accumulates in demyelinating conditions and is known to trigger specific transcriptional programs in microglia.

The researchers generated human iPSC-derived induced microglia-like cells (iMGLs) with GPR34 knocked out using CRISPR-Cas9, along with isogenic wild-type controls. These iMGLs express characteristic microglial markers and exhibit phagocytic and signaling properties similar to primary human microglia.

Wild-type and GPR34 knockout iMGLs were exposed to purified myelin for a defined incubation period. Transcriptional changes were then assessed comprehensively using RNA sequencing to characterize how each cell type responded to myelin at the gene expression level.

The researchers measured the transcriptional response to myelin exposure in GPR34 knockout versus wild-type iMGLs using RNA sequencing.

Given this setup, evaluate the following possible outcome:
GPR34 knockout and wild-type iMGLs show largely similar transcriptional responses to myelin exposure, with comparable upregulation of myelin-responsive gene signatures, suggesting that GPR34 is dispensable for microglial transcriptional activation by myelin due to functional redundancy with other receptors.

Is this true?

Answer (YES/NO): NO